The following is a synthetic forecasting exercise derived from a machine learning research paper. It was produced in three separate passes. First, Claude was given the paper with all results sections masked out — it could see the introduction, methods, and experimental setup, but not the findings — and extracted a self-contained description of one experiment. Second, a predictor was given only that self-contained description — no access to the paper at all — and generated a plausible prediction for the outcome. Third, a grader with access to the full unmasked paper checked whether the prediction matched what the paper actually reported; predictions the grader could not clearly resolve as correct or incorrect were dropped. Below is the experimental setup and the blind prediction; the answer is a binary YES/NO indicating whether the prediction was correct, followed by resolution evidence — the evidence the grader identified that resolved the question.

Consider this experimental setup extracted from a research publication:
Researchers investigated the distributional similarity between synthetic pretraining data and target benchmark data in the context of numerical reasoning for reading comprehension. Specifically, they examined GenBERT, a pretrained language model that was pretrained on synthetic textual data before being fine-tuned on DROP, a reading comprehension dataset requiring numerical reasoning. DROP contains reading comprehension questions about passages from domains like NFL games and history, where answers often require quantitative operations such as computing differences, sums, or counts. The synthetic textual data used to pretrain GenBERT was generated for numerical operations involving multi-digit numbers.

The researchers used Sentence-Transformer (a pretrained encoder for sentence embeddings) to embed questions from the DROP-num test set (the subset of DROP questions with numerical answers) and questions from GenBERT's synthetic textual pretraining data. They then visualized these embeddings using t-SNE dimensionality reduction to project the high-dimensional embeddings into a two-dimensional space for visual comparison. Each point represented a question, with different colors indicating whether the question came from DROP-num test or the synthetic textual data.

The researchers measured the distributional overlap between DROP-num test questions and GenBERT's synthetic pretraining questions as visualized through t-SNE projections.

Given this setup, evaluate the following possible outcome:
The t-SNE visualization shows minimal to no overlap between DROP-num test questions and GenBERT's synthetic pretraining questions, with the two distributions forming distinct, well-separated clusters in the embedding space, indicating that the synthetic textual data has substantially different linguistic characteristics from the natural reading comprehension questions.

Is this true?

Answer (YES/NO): NO